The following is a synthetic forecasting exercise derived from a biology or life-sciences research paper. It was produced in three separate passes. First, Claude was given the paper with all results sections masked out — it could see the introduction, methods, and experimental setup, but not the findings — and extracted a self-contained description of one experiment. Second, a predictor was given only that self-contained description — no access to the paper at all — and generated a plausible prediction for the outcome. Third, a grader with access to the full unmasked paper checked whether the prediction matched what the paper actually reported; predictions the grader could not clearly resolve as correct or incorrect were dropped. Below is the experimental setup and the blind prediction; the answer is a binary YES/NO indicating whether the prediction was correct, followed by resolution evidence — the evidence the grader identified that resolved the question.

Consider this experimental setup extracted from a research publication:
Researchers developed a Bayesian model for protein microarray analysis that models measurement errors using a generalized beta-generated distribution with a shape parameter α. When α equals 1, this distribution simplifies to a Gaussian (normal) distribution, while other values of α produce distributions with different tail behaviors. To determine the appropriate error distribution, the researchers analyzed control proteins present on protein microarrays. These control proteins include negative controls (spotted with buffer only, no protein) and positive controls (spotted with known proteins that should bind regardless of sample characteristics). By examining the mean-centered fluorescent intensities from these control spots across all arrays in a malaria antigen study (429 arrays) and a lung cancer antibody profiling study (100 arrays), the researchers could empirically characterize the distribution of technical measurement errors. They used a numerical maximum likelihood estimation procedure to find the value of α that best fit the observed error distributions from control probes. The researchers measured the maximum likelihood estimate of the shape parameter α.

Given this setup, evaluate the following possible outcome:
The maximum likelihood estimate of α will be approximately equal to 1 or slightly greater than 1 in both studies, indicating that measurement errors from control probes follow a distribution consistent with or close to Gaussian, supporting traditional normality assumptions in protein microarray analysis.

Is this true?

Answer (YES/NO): NO